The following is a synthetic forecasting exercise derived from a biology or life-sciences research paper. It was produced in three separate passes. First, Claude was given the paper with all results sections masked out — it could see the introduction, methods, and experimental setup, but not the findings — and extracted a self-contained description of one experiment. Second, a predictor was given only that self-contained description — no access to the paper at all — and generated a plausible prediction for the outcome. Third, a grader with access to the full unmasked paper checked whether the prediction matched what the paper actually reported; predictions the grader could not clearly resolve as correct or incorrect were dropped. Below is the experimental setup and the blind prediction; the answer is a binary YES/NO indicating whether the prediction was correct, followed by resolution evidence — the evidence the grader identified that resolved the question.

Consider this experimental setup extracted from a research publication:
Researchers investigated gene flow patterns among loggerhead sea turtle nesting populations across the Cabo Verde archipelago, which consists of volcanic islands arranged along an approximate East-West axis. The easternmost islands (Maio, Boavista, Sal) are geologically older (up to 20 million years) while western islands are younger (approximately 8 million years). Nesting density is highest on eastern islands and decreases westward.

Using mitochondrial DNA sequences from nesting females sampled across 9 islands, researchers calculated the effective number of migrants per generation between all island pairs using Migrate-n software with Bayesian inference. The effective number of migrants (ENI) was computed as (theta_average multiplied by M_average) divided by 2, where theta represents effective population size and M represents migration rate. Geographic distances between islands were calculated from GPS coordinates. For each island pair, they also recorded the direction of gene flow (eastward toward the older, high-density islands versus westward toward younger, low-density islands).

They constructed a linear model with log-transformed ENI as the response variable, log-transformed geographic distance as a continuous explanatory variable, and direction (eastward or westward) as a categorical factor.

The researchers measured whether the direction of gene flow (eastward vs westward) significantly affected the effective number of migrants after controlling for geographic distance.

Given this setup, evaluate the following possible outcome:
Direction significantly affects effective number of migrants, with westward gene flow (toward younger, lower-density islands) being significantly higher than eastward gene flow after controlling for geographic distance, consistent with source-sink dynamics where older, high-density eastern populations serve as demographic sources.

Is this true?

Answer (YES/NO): YES